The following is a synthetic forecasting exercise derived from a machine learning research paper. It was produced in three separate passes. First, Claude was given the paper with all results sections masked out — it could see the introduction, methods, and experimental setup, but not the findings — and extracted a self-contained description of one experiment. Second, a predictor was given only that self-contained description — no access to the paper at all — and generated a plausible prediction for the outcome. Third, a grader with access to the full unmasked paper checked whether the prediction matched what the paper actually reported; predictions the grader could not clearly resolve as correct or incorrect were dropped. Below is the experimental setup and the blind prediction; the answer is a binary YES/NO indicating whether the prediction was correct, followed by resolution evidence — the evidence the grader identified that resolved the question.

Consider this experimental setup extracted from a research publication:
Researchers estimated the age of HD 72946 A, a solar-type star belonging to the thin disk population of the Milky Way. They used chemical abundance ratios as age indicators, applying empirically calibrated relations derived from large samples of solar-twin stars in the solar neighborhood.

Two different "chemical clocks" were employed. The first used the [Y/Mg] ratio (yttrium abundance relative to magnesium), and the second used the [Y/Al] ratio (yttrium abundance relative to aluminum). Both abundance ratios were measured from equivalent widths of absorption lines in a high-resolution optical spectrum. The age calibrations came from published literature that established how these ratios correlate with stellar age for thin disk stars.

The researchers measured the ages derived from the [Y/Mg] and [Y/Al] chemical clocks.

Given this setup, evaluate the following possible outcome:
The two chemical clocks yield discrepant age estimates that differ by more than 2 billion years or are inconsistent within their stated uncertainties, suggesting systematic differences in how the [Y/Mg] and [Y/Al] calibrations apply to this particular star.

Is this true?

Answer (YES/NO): NO